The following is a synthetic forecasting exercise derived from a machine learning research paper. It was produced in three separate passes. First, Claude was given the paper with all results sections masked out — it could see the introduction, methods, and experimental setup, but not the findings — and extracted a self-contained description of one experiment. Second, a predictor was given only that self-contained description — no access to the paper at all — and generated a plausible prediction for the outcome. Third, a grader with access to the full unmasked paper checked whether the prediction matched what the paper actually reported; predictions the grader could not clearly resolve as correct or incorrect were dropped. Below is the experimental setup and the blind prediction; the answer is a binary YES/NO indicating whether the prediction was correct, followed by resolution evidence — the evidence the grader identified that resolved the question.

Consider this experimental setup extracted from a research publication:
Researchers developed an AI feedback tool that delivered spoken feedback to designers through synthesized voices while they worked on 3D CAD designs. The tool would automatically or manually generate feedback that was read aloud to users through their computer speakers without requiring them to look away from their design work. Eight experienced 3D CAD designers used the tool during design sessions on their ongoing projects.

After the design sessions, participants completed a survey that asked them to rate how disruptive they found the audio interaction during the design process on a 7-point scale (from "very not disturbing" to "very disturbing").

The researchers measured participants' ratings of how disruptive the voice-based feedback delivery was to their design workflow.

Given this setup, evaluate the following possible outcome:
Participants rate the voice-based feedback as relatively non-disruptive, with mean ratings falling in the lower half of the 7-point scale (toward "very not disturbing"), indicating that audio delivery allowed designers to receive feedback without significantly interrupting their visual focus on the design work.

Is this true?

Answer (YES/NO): YES